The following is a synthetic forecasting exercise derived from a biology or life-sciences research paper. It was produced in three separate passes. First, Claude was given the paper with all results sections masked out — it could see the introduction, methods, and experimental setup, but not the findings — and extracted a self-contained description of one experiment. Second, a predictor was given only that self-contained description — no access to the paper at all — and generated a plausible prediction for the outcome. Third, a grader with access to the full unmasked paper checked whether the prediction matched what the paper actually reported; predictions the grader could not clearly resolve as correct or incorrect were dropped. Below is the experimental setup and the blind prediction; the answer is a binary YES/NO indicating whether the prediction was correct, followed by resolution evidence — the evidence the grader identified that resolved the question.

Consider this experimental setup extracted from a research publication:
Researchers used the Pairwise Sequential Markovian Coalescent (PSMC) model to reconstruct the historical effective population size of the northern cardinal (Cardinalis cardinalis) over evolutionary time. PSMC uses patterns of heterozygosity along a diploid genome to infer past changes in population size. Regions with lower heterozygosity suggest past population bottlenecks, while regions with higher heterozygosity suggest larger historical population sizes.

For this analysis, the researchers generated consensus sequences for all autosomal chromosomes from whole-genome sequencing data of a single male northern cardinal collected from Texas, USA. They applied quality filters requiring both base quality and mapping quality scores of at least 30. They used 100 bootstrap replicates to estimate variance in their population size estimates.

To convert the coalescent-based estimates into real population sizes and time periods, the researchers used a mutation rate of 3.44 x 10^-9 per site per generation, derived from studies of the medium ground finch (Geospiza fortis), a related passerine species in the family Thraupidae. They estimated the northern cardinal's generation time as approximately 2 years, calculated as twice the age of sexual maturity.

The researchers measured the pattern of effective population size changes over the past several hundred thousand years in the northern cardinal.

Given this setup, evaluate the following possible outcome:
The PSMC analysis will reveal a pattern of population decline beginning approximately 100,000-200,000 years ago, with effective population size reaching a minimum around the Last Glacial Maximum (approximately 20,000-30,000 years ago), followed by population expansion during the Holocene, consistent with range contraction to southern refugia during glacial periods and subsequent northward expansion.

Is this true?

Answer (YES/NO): NO